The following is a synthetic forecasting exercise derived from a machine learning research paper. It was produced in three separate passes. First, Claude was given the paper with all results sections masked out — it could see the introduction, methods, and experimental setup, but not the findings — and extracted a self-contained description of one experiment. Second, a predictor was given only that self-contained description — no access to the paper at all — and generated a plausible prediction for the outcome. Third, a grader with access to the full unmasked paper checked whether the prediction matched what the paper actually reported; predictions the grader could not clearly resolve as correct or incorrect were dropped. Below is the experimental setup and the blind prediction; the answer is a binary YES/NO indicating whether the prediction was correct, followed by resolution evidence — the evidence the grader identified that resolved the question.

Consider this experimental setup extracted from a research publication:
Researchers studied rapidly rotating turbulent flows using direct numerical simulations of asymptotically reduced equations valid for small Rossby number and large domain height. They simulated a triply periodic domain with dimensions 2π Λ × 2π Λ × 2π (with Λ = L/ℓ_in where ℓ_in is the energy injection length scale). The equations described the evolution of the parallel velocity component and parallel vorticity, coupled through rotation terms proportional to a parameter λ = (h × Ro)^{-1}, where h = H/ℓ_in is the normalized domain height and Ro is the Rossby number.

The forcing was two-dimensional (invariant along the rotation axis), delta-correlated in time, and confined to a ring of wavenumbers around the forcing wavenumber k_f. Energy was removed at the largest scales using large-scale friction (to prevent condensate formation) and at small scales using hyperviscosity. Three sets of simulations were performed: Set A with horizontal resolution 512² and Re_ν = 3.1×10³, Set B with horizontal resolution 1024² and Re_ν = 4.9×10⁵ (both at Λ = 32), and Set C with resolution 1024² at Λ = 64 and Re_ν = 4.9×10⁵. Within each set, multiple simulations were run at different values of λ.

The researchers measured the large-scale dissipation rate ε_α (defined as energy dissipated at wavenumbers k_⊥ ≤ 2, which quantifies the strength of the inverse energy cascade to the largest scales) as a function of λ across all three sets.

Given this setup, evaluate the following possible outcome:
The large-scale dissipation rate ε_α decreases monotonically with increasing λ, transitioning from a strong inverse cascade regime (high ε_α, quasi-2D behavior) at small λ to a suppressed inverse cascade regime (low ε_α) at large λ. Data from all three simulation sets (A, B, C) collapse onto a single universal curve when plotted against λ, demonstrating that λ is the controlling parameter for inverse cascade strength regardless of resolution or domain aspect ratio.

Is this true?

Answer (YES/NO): NO